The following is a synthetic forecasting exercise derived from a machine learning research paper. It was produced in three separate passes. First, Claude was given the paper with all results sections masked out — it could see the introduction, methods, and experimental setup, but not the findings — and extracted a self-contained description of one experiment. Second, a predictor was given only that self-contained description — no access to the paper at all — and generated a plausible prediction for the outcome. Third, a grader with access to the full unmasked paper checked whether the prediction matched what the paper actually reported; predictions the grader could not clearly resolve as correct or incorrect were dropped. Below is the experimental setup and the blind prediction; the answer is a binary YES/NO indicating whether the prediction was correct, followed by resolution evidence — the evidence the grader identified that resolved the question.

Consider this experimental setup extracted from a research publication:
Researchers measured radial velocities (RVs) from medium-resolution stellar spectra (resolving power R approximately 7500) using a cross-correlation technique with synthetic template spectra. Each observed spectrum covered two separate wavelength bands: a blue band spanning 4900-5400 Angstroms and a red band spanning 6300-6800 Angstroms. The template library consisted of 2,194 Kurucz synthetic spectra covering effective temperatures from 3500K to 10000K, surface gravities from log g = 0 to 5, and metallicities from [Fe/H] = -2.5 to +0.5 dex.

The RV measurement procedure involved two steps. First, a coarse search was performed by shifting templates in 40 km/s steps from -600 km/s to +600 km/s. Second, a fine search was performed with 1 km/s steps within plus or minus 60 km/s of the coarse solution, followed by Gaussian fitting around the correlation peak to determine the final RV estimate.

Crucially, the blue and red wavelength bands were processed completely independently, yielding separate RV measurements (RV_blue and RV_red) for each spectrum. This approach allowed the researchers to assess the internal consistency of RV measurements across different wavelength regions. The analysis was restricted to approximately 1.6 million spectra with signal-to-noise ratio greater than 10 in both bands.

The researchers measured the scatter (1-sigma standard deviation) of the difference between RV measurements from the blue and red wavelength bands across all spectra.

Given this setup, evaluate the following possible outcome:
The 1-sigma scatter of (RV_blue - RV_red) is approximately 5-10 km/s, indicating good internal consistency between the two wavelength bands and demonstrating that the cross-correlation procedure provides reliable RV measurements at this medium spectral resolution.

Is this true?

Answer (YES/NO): YES